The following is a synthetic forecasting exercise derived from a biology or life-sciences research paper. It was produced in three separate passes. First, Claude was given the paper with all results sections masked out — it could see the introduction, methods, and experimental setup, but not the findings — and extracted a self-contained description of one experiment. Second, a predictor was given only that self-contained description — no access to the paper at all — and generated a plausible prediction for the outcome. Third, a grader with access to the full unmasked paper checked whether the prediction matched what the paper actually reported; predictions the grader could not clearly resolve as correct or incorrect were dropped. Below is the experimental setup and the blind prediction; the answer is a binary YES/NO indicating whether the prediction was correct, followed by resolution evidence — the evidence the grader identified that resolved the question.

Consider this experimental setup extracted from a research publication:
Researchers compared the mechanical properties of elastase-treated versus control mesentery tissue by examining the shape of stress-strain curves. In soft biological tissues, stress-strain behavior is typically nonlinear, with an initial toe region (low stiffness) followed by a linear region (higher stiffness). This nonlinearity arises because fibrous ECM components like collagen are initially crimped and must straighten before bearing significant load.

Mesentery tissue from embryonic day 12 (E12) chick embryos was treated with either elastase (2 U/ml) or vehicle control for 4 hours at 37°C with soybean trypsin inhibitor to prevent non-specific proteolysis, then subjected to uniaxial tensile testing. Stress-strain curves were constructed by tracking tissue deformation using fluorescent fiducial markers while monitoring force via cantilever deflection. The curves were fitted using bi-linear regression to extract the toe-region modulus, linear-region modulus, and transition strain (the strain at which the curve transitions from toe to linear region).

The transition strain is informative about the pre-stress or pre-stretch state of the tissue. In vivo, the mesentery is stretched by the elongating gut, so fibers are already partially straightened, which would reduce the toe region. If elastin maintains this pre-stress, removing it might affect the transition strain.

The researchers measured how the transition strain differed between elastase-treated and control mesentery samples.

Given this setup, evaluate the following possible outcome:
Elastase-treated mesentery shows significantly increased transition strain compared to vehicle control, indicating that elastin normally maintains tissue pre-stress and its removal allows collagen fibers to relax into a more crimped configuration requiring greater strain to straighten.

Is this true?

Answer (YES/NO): NO